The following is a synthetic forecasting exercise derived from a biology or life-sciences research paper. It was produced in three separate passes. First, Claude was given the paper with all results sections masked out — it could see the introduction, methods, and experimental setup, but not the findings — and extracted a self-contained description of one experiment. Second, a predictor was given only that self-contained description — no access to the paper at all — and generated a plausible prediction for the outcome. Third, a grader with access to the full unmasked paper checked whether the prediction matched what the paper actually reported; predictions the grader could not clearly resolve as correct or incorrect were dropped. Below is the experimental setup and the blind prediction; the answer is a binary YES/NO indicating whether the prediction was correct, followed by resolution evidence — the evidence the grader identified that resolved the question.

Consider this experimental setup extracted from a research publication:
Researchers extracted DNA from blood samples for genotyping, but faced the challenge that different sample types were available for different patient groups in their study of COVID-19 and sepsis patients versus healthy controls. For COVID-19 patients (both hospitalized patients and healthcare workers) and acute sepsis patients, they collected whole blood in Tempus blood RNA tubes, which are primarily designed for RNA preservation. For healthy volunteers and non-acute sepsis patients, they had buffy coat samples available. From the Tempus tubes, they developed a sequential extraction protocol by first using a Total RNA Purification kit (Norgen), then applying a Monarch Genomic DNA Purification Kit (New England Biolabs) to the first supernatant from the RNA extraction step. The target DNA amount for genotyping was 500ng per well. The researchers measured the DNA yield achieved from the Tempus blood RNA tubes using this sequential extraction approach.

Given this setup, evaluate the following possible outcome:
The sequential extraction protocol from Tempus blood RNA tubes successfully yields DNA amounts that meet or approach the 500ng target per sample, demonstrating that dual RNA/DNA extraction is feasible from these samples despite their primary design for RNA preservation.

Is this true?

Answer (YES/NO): NO